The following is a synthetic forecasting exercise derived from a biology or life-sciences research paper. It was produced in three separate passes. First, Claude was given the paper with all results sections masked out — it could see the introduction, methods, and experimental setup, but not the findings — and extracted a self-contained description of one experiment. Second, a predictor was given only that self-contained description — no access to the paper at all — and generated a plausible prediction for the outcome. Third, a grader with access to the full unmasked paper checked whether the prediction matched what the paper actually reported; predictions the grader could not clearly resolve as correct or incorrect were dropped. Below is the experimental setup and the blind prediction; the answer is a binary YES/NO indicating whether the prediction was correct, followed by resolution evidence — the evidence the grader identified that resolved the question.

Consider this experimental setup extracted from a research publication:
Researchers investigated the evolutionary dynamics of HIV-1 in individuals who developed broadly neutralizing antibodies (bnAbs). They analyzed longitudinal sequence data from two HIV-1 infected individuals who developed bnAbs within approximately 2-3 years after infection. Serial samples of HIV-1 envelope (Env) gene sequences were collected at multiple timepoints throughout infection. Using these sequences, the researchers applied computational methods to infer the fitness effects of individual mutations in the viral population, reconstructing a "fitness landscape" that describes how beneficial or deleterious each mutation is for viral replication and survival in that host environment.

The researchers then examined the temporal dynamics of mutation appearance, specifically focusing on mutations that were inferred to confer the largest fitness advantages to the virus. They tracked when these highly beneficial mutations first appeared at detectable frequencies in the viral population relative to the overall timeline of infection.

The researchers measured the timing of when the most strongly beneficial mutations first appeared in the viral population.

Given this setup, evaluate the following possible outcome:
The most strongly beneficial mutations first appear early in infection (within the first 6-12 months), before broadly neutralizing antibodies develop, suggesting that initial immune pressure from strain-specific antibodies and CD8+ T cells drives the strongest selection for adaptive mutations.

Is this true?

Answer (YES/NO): YES